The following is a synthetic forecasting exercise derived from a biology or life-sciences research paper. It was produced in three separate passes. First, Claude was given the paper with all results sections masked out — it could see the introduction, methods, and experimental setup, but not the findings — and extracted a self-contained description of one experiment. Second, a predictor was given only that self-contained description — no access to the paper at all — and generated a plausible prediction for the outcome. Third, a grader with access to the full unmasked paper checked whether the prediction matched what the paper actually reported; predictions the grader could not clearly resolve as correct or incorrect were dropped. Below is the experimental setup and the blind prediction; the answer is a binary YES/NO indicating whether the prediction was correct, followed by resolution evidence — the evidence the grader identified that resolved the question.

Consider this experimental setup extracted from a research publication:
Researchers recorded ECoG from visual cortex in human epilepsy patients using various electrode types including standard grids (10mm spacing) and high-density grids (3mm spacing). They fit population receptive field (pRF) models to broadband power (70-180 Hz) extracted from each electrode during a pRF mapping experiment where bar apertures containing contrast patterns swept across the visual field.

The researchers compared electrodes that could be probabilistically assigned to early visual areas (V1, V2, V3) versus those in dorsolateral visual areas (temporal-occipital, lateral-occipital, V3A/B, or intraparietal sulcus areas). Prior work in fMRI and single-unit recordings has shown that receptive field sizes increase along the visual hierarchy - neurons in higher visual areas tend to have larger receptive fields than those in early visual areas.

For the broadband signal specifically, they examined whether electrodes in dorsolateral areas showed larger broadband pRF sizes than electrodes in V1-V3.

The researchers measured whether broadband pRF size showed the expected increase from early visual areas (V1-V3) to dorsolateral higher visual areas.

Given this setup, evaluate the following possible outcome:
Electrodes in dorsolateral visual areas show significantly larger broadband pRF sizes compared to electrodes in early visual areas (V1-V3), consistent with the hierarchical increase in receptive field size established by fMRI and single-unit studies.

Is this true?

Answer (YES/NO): YES